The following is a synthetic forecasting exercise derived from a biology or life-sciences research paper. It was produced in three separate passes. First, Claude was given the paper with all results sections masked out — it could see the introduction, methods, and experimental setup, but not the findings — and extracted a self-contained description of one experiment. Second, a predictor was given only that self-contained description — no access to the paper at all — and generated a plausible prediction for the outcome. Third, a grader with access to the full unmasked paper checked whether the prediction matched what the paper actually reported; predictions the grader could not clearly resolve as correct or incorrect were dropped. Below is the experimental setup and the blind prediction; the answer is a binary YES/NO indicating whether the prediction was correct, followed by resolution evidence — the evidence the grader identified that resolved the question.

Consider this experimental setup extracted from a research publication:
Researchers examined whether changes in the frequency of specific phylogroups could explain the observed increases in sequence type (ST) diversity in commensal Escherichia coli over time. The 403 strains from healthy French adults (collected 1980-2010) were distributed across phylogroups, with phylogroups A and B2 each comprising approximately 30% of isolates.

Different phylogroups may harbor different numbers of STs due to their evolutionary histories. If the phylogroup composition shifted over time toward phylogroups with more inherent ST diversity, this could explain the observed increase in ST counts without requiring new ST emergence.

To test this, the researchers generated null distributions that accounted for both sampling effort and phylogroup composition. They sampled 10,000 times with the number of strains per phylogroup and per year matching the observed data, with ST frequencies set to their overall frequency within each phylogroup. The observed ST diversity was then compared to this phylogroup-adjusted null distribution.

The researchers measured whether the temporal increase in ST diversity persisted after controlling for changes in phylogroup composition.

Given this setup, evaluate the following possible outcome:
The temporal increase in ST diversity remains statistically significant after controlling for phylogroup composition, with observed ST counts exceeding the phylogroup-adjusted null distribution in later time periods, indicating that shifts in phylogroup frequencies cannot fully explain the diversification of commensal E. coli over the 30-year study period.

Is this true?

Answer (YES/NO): YES